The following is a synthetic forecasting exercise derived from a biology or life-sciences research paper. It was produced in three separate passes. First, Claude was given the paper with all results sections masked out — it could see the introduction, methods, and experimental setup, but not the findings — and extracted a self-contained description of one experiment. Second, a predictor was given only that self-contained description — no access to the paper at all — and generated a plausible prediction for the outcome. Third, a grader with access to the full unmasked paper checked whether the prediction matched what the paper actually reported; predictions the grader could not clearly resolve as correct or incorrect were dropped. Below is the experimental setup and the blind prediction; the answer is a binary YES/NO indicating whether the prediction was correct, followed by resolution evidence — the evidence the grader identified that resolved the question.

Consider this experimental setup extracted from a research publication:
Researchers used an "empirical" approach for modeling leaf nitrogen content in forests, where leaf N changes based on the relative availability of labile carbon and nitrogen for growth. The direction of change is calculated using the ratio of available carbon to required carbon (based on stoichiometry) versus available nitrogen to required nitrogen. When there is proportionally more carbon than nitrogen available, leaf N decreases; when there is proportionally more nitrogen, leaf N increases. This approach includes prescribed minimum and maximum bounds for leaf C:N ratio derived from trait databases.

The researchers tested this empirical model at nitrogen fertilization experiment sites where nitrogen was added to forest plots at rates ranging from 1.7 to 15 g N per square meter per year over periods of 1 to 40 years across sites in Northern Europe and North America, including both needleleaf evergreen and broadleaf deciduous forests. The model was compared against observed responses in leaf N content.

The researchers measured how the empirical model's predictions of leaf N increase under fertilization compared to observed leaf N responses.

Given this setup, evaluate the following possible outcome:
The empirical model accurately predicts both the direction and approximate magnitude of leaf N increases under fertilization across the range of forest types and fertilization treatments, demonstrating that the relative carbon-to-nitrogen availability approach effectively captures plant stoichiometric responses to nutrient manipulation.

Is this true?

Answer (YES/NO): NO